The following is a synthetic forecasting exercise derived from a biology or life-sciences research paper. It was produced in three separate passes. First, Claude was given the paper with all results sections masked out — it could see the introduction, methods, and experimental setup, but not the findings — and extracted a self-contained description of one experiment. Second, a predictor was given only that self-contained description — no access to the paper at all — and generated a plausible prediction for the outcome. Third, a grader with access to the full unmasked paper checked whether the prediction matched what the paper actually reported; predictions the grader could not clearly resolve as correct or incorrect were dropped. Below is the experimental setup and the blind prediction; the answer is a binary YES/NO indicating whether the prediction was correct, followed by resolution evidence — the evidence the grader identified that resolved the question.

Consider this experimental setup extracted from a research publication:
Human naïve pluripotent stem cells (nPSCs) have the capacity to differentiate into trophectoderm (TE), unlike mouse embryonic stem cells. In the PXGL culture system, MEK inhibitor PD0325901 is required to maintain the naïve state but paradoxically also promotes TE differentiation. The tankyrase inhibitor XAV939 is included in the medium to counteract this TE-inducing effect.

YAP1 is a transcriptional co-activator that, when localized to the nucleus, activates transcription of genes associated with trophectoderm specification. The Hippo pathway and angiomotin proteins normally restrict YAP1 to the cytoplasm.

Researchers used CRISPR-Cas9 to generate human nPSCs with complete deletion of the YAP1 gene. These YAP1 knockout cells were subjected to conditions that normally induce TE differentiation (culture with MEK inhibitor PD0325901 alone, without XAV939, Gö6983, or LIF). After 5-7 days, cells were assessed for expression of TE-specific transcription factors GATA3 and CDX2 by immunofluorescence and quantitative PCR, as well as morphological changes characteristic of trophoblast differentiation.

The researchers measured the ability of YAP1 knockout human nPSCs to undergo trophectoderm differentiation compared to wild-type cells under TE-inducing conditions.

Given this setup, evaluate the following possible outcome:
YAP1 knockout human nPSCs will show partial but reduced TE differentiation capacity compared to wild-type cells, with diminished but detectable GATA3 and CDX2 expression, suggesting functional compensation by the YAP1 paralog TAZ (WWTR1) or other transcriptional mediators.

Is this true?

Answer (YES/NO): NO